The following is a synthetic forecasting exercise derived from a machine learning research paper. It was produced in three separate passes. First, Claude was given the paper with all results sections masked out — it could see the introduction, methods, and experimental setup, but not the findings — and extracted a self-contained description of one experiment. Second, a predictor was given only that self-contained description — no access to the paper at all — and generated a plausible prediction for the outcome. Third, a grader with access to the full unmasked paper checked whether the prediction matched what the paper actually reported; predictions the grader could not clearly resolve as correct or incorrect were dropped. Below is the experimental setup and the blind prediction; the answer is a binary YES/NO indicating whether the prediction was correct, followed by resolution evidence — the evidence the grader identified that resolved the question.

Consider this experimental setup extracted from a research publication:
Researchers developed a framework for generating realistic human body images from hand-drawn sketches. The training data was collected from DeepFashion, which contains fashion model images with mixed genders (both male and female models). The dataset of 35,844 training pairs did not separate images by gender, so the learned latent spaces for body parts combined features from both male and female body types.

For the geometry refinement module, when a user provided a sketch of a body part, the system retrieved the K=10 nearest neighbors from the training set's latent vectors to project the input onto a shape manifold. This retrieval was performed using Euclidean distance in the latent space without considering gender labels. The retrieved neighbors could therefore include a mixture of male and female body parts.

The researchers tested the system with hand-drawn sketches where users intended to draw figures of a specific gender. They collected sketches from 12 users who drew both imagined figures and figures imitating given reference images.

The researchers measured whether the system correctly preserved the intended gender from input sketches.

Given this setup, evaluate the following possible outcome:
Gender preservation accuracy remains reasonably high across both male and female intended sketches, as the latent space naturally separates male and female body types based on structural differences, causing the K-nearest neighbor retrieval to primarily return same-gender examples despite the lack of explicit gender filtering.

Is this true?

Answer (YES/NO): NO